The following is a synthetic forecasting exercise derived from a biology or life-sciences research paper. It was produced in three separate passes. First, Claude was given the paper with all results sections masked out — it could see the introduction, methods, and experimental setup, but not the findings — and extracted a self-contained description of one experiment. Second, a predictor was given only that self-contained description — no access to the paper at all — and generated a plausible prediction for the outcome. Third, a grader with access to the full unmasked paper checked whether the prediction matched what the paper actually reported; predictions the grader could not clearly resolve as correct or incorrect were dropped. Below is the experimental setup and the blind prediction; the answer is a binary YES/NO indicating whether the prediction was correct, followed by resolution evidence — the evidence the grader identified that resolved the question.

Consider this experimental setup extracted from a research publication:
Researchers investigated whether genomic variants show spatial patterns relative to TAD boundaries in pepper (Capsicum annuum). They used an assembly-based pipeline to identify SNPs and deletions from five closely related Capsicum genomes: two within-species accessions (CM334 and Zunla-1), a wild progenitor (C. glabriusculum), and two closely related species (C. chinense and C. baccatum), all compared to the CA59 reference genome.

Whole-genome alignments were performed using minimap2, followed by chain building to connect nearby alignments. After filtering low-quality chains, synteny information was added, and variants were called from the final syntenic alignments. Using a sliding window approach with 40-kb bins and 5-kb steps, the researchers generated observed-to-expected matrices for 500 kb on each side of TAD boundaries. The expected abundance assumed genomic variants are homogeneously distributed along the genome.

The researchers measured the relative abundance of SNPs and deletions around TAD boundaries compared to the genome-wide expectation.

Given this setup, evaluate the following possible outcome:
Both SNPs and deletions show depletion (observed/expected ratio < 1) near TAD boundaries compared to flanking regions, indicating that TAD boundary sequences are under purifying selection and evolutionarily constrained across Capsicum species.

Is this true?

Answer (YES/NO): YES